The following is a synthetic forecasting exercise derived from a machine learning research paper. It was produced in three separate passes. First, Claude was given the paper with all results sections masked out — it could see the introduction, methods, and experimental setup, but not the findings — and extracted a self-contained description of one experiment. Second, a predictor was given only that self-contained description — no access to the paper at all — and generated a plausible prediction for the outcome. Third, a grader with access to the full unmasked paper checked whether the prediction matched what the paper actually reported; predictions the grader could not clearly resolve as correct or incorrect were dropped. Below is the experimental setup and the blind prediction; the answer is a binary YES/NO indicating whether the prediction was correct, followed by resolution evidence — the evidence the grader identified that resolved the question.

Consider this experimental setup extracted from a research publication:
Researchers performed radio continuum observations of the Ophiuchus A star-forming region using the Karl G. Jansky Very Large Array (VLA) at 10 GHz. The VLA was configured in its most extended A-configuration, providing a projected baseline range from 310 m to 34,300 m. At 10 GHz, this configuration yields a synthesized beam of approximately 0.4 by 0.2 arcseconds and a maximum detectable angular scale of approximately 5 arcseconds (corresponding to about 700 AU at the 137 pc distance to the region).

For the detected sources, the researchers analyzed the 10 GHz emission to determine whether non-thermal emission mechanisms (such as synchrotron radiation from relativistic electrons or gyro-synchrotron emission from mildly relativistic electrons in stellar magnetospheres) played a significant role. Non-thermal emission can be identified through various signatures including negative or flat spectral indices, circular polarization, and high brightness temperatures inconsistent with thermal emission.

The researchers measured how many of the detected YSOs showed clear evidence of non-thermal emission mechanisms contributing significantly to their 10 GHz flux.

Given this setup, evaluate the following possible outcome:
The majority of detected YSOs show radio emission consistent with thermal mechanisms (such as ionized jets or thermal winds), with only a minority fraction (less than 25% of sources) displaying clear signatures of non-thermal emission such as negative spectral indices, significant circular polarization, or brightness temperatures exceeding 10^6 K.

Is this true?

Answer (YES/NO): YES